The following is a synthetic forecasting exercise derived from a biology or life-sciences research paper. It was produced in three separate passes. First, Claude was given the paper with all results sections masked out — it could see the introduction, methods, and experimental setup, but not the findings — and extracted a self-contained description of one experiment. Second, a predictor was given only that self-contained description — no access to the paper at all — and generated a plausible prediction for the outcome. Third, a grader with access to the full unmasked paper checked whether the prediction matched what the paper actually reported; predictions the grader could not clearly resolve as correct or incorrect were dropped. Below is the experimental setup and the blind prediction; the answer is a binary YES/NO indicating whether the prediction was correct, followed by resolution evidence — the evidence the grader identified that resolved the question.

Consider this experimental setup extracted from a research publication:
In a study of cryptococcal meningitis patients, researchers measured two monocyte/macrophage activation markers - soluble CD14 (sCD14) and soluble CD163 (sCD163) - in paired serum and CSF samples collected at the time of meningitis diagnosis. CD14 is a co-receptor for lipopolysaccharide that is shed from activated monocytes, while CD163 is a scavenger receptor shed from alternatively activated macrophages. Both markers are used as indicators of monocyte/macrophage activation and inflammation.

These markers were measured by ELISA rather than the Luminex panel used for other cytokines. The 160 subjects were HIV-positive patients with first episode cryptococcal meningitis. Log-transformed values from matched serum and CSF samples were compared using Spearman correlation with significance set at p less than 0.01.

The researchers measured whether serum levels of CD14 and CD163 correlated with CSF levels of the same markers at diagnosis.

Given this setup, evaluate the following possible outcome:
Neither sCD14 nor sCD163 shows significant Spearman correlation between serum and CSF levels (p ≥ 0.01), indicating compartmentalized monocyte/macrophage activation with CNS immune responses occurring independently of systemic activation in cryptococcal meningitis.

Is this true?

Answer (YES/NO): YES